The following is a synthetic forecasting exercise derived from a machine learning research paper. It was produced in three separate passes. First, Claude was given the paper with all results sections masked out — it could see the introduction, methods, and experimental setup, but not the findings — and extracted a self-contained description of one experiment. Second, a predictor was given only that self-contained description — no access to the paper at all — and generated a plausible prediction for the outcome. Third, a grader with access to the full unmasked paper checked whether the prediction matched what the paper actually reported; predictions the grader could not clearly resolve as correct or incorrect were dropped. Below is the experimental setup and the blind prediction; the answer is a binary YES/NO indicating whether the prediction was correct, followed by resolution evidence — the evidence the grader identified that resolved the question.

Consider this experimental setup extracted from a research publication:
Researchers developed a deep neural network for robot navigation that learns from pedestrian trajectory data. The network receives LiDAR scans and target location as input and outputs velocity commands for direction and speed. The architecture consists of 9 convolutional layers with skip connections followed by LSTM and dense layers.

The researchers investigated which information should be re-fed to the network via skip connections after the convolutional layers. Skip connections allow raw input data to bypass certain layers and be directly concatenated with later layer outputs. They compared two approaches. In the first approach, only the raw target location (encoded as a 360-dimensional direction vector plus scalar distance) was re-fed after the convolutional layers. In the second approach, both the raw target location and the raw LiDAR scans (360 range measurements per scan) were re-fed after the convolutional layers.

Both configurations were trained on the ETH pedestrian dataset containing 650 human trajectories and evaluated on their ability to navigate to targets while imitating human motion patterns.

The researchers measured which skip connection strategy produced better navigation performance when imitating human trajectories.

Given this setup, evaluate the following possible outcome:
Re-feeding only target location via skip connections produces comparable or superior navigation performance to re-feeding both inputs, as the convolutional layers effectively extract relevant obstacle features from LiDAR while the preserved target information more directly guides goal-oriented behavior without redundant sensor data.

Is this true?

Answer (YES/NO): YES